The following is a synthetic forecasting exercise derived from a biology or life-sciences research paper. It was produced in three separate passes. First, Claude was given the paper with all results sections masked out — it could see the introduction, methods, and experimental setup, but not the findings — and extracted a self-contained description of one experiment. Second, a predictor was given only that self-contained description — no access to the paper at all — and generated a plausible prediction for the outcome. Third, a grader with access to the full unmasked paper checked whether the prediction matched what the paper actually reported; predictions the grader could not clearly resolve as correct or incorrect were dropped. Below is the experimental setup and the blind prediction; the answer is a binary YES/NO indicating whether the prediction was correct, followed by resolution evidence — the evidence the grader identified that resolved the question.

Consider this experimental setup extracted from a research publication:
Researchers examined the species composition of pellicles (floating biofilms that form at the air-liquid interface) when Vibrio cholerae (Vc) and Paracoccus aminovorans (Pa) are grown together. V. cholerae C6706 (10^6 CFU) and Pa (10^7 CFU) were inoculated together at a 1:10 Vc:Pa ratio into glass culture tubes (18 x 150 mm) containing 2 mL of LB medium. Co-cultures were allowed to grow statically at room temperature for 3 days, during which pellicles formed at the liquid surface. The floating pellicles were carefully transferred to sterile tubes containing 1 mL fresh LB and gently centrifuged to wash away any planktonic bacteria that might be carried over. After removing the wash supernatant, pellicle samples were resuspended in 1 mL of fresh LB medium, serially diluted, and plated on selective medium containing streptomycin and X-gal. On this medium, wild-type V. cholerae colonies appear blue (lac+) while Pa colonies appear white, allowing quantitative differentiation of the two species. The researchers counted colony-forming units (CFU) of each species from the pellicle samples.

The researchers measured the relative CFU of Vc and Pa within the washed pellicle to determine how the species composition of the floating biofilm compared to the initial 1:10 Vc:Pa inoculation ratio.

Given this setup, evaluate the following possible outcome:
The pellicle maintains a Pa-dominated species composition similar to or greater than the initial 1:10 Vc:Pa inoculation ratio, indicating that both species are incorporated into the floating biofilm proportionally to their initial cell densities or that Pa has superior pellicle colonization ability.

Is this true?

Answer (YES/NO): NO